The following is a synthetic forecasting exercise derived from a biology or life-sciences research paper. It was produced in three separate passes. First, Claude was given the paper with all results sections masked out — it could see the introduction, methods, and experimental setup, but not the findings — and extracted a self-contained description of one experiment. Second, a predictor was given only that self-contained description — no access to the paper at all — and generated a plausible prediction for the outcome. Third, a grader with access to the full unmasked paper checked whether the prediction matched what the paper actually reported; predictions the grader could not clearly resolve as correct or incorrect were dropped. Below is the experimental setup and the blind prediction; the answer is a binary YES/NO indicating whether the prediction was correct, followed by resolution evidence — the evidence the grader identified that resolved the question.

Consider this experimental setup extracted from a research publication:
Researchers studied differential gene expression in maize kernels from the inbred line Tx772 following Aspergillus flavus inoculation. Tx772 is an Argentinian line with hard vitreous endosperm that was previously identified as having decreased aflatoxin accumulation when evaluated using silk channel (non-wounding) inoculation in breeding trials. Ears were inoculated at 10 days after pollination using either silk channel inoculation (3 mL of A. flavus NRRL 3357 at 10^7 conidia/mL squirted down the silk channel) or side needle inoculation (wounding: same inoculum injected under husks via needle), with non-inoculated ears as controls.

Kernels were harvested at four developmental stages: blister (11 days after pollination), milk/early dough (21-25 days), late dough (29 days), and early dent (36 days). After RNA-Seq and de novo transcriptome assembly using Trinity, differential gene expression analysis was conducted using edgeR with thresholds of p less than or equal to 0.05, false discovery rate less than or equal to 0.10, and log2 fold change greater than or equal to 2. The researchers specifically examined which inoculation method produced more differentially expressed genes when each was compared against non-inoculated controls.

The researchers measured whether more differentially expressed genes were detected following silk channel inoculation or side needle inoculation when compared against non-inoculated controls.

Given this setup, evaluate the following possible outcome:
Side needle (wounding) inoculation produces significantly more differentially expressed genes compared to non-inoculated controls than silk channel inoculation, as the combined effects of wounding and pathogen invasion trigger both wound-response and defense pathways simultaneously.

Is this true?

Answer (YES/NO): YES